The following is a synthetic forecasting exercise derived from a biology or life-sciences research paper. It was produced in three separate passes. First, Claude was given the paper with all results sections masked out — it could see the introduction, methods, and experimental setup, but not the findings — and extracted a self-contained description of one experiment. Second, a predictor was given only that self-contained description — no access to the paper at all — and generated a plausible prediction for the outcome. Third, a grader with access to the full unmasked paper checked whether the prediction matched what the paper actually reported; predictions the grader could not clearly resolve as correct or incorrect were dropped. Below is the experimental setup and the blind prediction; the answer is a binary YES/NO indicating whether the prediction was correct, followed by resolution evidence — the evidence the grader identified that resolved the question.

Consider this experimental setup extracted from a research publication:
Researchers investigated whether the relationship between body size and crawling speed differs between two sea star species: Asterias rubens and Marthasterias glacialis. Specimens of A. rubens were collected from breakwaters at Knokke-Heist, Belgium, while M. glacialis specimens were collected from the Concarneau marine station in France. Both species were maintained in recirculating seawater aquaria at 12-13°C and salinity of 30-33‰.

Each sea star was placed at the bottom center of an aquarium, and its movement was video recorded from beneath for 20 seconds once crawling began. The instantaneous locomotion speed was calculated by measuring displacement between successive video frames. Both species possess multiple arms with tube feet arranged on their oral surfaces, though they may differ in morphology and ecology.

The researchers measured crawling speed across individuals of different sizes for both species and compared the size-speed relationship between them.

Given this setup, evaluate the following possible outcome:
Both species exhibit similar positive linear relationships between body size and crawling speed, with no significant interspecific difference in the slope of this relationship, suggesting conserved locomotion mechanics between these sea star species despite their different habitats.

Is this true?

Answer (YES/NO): NO